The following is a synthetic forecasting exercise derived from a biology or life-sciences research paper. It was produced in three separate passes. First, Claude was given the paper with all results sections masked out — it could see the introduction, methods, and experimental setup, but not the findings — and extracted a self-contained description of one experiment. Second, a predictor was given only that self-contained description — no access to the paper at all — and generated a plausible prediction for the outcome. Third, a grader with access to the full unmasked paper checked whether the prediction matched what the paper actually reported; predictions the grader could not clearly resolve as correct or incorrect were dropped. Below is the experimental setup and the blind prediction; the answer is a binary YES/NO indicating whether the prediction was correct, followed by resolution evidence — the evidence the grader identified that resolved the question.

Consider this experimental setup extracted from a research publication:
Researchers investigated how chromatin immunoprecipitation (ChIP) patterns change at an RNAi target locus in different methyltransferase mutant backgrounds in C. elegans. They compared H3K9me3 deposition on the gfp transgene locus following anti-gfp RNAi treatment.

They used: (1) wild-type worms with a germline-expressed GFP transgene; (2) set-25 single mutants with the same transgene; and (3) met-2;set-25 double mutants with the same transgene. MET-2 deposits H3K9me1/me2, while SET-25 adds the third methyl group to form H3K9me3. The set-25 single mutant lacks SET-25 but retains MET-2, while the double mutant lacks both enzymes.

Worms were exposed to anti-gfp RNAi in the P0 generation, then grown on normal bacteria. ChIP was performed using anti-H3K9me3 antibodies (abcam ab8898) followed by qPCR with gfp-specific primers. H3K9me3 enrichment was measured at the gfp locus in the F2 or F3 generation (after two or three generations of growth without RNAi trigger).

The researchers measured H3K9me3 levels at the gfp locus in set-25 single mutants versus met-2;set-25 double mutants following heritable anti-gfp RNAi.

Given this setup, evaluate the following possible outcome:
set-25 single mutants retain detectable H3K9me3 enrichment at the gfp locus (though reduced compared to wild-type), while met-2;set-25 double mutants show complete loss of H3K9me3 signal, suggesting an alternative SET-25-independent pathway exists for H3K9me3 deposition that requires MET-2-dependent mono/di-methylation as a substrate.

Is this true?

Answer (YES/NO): NO